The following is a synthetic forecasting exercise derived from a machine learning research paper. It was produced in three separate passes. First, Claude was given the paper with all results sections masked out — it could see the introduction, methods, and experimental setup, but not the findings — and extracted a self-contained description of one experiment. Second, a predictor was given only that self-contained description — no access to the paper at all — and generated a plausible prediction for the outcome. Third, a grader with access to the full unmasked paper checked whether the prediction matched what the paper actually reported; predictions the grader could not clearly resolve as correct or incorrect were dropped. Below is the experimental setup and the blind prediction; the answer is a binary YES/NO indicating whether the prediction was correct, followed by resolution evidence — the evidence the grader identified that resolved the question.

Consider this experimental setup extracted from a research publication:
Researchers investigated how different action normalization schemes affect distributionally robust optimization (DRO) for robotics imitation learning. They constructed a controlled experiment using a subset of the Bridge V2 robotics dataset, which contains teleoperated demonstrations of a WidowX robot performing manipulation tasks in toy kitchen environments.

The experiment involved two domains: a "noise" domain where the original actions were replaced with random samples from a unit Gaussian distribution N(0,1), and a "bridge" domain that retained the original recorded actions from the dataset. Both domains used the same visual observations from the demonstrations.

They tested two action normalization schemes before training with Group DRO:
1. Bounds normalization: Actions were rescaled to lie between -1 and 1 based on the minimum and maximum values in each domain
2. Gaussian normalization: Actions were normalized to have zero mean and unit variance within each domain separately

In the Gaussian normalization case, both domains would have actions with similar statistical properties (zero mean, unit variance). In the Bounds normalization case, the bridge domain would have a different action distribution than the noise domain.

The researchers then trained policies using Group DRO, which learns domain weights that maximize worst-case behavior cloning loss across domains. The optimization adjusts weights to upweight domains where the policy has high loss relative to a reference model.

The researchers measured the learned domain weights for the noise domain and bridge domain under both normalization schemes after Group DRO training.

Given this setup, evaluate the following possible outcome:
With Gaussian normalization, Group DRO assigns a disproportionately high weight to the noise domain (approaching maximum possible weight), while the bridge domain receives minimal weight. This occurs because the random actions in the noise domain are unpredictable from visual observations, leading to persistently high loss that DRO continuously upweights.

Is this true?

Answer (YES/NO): NO